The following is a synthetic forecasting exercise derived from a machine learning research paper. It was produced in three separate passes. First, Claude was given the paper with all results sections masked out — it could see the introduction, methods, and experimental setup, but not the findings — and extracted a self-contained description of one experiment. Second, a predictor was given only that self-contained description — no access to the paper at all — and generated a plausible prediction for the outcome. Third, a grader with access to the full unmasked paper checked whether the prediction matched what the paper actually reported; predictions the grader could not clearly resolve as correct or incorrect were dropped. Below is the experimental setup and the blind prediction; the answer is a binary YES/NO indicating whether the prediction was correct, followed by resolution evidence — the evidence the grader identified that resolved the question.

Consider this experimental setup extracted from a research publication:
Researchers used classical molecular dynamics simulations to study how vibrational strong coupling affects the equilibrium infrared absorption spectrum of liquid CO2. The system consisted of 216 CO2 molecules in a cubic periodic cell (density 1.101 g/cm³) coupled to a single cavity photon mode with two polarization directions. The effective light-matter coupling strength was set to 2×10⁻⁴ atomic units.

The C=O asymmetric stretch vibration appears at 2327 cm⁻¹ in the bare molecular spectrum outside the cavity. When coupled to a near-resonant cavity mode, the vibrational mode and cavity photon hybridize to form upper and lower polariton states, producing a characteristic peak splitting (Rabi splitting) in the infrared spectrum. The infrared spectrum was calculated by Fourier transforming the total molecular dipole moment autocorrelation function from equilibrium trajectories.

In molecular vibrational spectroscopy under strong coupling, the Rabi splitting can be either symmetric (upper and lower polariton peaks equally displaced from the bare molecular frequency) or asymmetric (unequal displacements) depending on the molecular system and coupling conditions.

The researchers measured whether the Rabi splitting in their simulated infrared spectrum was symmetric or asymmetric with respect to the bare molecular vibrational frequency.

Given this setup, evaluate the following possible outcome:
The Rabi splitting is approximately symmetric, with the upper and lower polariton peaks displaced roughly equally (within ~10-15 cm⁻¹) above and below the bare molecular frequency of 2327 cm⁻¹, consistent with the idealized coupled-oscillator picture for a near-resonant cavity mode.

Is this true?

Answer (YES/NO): NO